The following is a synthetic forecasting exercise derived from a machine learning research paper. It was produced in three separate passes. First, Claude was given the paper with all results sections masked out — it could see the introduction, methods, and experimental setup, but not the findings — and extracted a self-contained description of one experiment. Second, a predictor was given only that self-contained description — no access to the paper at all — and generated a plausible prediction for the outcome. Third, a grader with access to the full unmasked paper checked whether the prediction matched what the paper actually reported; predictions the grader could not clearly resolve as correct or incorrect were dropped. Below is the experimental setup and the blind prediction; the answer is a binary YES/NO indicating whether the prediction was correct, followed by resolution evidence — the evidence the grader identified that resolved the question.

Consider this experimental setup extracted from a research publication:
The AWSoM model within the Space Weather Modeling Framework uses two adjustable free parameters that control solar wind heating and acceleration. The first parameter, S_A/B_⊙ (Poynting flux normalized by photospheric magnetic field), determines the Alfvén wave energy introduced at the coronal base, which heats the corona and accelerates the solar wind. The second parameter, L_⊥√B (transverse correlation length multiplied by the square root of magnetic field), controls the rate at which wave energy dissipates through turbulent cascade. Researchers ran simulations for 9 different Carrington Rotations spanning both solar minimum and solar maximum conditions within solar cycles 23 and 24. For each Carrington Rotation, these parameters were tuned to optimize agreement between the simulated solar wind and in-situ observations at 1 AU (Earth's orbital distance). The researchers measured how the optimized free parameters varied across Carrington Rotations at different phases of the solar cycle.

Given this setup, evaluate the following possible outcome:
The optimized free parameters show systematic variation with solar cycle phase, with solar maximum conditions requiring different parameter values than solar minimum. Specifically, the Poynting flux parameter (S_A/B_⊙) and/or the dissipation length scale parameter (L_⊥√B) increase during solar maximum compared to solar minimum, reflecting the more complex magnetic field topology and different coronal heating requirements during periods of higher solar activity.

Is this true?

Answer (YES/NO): NO